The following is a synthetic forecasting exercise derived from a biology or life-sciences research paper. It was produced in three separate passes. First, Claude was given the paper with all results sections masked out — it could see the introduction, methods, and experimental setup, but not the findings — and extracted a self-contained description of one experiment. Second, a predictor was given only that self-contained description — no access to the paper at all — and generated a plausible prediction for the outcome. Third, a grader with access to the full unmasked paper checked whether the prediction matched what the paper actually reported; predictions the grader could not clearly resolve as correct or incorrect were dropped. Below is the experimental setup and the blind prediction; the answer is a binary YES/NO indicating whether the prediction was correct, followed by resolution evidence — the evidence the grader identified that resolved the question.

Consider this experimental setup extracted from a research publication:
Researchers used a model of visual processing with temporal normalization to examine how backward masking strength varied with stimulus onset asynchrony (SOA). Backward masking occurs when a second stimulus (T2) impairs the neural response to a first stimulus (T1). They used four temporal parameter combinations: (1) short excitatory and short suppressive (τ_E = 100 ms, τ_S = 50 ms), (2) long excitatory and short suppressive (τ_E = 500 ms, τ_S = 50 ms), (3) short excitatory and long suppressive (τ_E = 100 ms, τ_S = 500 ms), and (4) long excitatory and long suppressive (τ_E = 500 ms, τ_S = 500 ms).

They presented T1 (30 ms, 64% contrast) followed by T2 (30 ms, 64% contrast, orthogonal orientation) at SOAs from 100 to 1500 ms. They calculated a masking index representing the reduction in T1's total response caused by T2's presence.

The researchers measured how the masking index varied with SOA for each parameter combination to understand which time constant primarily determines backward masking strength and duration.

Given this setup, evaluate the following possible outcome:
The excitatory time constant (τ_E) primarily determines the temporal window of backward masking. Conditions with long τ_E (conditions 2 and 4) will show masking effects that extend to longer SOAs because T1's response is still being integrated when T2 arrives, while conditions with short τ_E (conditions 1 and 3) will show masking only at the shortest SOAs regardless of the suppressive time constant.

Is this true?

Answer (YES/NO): YES